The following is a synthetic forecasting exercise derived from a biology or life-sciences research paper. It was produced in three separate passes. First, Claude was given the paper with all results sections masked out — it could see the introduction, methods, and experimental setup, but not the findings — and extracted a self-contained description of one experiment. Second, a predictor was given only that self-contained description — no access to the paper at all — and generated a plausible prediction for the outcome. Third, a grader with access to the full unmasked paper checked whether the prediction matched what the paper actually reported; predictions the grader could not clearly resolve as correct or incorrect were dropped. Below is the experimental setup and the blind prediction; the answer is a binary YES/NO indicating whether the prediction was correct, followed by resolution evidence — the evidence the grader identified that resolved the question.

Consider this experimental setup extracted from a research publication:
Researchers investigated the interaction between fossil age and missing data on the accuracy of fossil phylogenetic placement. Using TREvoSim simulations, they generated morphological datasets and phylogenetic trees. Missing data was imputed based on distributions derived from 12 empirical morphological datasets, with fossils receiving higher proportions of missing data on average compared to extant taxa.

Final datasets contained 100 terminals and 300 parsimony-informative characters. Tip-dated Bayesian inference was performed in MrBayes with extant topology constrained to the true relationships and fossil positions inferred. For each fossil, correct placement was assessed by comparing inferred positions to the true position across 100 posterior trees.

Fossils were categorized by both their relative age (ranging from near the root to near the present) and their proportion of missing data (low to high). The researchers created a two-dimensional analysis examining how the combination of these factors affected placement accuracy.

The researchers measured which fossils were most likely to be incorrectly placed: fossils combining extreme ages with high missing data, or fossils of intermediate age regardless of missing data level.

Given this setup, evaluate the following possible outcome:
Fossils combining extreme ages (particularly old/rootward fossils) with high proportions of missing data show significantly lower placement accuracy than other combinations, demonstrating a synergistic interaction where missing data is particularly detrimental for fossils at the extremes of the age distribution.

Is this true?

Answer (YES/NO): NO